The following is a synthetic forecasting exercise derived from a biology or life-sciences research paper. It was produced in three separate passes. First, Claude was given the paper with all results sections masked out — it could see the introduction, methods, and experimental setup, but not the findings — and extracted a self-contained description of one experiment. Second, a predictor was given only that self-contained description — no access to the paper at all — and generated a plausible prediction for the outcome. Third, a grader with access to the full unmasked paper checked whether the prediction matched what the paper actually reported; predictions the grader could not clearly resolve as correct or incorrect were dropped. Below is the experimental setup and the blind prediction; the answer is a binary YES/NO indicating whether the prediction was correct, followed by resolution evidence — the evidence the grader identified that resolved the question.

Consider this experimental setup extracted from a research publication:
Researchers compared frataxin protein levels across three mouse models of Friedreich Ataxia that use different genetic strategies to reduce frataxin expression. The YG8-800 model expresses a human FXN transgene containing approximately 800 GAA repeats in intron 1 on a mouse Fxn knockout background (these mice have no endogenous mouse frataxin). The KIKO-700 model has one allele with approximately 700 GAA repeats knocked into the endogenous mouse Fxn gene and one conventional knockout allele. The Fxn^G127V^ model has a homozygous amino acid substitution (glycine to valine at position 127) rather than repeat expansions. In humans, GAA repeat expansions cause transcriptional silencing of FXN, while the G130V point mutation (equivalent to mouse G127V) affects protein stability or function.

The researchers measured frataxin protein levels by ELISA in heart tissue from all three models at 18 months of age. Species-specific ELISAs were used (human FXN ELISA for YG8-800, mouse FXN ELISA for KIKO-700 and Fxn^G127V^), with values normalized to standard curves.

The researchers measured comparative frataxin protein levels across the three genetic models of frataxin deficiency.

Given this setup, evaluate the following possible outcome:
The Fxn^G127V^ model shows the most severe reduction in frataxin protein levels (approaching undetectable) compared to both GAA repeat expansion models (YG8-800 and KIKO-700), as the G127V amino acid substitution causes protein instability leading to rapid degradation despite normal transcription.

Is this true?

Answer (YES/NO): YES